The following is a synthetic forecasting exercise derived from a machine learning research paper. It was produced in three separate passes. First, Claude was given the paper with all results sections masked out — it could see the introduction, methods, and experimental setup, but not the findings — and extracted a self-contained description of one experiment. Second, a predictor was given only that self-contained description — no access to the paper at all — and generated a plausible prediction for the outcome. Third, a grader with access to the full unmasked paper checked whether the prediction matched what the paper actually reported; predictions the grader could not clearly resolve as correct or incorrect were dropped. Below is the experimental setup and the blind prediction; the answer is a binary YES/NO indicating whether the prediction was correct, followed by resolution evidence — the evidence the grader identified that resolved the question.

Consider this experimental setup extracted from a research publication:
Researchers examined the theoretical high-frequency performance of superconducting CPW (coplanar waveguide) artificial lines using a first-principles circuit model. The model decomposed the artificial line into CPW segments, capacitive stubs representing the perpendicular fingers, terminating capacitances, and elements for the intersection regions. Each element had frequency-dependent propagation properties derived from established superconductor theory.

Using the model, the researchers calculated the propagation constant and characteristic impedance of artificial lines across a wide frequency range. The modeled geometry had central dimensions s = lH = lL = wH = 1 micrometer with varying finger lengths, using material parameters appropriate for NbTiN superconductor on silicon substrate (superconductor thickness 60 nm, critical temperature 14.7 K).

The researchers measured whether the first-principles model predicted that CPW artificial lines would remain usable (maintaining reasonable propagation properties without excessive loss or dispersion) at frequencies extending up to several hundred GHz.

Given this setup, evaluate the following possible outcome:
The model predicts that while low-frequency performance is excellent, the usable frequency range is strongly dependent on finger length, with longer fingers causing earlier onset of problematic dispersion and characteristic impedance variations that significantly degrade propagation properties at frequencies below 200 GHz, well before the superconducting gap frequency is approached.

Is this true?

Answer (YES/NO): NO